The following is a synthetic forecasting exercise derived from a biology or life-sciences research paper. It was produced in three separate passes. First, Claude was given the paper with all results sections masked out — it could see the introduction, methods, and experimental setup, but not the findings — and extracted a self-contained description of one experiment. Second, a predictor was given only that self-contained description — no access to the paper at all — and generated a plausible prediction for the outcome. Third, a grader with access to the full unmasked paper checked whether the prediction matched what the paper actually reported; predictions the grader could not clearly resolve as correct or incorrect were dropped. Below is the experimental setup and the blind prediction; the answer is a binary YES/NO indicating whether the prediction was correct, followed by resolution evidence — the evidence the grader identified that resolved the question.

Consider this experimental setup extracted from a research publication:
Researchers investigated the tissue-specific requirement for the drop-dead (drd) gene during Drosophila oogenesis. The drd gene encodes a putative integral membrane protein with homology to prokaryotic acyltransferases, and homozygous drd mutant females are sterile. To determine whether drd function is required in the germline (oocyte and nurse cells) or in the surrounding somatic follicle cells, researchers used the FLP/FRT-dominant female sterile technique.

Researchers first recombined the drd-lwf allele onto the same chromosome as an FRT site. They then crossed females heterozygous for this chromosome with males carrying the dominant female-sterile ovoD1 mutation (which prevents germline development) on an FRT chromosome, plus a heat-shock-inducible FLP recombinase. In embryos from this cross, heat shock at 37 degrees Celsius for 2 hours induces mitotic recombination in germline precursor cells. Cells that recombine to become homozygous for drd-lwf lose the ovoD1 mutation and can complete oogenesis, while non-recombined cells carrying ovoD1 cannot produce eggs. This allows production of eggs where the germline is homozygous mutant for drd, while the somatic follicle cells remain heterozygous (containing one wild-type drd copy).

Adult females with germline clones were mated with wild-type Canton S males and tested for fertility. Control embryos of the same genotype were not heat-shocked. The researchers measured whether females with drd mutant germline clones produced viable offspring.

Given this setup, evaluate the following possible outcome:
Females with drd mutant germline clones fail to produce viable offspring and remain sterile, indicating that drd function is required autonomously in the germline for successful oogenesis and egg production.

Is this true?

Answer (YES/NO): NO